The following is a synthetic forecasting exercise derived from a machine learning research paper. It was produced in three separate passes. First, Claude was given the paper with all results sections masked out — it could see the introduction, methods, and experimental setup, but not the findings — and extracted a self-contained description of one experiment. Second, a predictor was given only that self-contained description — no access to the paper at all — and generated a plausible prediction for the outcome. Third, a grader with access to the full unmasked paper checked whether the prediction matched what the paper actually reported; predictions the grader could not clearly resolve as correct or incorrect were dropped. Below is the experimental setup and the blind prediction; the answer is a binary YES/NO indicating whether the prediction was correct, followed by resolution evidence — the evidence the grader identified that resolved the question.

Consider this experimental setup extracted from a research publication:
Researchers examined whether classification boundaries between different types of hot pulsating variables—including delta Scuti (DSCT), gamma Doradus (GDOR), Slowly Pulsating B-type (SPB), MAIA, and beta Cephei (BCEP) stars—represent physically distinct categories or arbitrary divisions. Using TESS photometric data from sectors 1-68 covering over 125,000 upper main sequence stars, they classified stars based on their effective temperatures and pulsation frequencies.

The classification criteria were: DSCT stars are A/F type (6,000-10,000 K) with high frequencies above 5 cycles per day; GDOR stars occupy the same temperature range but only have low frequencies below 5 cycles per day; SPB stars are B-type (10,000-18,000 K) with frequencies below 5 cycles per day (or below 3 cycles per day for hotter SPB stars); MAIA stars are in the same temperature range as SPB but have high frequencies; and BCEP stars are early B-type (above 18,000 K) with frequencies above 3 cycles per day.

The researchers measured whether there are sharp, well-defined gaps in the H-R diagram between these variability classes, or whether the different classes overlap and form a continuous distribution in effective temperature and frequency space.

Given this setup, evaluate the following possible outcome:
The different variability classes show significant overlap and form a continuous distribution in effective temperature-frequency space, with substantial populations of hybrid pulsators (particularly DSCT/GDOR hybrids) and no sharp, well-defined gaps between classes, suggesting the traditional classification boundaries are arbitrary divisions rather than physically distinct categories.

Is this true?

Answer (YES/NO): YES